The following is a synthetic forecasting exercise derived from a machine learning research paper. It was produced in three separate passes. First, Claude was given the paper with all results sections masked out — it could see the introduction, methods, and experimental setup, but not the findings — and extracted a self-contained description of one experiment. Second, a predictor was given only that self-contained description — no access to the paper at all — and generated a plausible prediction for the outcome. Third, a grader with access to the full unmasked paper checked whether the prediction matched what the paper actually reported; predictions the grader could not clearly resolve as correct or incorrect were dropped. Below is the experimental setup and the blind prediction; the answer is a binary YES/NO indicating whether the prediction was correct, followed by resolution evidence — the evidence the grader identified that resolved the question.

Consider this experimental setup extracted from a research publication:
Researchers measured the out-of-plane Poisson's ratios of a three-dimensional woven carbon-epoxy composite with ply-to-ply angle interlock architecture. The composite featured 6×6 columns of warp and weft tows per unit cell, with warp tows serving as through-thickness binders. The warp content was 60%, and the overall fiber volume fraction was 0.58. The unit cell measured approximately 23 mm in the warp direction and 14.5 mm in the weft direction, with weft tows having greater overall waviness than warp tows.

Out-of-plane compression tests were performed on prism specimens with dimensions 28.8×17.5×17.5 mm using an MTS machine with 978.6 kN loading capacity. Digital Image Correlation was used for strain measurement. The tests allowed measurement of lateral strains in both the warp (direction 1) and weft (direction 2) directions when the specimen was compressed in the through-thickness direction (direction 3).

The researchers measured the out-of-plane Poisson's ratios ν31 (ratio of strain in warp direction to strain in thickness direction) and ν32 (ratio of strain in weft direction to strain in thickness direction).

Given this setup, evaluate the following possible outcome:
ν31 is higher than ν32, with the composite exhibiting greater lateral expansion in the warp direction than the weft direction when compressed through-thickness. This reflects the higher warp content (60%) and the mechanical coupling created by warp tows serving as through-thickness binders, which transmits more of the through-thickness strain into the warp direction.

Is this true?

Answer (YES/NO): NO